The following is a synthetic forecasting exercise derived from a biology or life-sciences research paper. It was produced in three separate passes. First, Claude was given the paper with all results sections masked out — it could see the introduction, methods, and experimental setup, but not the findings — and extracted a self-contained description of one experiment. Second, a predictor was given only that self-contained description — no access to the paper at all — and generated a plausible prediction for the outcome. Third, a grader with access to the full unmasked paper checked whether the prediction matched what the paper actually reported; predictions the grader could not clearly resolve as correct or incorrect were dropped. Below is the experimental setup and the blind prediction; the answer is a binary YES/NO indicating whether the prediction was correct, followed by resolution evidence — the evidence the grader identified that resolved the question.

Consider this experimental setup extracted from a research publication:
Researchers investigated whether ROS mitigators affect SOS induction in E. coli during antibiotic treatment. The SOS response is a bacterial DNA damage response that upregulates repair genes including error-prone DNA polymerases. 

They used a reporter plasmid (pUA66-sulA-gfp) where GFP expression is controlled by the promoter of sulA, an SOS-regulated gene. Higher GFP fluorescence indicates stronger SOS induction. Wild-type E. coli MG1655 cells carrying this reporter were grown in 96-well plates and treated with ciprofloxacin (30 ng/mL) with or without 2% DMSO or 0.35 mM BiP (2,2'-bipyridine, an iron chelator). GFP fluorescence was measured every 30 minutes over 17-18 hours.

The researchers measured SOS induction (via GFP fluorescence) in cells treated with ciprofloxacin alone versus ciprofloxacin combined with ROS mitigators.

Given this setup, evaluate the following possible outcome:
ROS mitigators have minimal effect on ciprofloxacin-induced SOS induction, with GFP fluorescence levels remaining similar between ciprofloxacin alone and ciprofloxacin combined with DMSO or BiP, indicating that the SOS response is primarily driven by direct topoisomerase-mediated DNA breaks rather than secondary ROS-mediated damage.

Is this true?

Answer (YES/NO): NO